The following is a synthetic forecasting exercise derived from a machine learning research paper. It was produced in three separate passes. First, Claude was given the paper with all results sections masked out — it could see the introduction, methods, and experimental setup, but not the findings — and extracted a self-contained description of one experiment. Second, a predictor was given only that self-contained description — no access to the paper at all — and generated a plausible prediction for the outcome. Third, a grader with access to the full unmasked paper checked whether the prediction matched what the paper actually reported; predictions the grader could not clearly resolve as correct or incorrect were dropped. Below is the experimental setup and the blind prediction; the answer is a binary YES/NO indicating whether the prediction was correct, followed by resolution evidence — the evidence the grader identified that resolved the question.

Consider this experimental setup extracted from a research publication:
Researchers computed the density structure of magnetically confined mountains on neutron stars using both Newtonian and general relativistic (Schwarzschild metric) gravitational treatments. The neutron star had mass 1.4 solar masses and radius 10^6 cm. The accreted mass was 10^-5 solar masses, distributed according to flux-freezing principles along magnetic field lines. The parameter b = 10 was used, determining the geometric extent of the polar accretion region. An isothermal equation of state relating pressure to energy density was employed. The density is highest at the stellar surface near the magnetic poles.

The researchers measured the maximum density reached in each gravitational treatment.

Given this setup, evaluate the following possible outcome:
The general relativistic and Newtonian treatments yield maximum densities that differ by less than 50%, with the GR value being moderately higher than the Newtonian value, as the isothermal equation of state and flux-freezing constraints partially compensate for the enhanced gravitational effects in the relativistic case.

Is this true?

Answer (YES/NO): NO